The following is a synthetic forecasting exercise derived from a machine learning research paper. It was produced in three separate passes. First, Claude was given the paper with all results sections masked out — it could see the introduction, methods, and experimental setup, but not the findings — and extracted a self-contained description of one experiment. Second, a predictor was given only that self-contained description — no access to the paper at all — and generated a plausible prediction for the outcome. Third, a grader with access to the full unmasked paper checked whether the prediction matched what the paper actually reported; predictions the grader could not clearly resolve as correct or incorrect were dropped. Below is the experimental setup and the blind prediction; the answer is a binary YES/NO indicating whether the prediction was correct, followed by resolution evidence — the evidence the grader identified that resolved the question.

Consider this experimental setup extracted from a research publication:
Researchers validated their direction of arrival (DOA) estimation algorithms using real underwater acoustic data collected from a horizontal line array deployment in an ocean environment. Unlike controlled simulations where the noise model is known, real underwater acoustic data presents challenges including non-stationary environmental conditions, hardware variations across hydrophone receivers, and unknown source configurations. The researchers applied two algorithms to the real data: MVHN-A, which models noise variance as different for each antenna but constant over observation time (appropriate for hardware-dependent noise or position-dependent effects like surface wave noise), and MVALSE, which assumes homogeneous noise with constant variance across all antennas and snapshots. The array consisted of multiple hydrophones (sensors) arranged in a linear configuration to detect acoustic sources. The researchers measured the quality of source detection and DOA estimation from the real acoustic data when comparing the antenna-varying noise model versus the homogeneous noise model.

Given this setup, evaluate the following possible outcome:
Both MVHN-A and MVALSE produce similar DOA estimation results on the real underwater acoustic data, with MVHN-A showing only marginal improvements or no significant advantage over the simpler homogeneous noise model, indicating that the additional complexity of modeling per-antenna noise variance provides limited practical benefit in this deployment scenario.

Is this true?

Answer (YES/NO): NO